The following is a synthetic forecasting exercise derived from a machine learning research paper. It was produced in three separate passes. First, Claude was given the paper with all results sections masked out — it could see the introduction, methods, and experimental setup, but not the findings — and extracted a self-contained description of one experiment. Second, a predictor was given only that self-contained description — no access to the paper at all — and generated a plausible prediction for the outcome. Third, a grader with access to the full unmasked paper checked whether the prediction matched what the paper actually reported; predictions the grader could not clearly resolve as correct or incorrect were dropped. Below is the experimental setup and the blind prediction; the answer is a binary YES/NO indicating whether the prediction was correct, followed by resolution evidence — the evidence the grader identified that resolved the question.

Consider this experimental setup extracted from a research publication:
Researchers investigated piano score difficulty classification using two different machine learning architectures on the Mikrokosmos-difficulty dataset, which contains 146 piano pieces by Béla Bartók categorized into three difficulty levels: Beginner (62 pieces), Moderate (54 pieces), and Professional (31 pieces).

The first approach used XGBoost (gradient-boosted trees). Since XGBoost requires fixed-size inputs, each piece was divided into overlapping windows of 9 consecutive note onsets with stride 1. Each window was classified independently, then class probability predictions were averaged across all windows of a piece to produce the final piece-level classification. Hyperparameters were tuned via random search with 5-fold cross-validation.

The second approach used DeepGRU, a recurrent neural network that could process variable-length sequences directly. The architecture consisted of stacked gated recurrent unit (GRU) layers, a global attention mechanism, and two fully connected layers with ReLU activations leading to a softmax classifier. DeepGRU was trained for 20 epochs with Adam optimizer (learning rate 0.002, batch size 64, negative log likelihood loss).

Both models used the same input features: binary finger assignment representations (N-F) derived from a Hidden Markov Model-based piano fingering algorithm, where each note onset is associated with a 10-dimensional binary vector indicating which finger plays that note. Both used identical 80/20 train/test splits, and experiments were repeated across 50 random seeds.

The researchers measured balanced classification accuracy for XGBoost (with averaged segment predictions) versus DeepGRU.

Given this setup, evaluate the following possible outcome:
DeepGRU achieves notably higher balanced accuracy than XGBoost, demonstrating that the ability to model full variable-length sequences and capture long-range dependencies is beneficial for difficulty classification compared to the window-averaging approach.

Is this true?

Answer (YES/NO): YES